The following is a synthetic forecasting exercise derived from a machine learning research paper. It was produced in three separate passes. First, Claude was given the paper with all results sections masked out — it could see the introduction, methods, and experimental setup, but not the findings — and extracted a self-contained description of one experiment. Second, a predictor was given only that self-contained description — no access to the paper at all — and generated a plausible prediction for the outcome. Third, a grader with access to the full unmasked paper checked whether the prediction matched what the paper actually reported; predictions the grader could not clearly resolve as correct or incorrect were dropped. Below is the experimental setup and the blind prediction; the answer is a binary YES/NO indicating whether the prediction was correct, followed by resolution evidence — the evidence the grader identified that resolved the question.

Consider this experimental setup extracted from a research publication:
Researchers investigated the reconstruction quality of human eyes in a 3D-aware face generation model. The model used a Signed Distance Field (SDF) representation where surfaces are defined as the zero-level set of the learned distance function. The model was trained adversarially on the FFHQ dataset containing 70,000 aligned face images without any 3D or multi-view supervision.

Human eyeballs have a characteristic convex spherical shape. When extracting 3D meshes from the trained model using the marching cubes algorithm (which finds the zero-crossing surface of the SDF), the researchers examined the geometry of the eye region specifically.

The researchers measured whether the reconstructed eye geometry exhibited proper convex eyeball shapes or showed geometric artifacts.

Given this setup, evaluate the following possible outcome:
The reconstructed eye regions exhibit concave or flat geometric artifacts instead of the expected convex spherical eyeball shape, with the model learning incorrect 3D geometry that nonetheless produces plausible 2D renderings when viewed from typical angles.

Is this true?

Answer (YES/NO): YES